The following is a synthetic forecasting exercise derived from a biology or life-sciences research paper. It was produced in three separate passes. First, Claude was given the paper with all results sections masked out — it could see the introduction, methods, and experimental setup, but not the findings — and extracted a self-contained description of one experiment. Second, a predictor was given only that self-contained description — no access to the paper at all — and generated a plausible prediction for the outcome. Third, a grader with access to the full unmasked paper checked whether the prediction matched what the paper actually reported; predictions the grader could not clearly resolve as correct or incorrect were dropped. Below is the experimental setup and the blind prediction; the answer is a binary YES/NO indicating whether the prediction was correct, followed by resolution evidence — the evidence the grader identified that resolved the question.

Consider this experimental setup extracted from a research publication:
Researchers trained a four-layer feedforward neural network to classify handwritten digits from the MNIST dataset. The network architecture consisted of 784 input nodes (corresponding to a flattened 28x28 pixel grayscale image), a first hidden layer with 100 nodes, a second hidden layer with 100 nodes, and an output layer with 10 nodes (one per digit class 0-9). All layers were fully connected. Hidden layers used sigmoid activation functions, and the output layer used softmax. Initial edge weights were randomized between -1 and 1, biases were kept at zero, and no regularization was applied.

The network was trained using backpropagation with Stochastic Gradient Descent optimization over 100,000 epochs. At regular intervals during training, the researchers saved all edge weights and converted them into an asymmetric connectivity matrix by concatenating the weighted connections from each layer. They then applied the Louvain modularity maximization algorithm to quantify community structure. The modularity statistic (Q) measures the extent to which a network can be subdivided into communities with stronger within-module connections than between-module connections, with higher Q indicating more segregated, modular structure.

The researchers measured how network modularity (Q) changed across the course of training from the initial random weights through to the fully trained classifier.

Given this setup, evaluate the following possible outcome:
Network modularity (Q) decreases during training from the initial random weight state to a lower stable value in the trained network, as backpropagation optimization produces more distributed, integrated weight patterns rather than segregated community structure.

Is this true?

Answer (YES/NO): NO